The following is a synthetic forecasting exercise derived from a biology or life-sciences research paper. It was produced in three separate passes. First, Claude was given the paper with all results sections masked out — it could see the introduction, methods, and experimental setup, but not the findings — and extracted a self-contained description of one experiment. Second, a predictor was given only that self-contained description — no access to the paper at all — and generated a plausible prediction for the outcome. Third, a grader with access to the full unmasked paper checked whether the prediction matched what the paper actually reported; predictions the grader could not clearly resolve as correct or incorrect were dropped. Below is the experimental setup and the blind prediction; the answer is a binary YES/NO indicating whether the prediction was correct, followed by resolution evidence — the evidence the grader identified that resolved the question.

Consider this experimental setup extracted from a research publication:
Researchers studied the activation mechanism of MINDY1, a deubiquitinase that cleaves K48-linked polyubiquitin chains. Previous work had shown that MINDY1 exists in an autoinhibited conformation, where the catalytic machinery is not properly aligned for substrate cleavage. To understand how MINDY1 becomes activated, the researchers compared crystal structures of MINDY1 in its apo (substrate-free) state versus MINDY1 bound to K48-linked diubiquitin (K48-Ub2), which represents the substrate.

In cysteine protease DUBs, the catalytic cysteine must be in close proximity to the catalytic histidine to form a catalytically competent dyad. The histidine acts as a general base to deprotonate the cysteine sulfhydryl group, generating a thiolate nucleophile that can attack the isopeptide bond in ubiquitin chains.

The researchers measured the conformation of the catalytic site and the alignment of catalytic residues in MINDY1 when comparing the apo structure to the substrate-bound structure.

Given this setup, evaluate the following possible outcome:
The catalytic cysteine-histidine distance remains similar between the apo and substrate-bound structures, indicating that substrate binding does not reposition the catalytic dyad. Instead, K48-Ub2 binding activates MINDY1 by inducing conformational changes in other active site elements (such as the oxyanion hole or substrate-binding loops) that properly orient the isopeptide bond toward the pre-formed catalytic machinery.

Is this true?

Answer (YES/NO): NO